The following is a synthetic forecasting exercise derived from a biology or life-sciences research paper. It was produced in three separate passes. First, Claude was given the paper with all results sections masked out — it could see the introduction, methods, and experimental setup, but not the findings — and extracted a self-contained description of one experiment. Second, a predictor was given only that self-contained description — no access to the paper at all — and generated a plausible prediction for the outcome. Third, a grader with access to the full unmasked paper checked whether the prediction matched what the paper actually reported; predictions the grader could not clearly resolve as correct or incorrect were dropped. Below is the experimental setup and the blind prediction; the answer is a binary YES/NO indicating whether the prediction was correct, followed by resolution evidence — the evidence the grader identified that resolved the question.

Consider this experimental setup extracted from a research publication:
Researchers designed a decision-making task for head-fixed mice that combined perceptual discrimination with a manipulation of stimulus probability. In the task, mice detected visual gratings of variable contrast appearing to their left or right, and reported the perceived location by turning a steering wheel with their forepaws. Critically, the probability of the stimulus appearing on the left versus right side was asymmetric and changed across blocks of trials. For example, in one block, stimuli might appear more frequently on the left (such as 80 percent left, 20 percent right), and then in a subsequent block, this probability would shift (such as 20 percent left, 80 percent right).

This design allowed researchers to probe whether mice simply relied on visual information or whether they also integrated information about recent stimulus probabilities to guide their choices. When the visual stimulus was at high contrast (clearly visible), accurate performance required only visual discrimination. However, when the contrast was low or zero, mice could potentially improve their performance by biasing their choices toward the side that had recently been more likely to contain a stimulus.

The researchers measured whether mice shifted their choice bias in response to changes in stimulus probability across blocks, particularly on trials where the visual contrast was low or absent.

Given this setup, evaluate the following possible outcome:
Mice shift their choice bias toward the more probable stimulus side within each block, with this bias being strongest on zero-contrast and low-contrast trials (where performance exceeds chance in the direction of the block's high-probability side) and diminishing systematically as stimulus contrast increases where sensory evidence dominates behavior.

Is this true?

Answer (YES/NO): YES